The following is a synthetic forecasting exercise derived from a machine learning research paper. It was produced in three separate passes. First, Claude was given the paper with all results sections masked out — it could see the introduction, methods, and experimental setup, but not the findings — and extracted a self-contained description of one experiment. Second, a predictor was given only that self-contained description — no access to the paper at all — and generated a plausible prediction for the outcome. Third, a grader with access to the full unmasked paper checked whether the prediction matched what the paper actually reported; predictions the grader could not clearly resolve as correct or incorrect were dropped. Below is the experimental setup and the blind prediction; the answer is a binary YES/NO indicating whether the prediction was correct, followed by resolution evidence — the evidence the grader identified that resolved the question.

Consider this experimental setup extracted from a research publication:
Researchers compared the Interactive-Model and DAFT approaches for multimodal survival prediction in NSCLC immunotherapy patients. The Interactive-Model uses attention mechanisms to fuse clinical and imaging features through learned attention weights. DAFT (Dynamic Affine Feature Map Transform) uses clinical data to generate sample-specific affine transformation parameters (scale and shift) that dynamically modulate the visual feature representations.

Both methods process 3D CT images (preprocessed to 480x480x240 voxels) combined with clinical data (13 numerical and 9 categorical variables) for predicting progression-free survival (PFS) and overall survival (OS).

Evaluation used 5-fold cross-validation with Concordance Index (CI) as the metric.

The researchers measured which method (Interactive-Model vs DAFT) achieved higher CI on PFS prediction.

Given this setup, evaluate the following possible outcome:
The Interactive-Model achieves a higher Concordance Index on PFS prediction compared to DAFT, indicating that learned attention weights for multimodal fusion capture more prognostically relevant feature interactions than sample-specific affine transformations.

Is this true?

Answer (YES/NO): YES